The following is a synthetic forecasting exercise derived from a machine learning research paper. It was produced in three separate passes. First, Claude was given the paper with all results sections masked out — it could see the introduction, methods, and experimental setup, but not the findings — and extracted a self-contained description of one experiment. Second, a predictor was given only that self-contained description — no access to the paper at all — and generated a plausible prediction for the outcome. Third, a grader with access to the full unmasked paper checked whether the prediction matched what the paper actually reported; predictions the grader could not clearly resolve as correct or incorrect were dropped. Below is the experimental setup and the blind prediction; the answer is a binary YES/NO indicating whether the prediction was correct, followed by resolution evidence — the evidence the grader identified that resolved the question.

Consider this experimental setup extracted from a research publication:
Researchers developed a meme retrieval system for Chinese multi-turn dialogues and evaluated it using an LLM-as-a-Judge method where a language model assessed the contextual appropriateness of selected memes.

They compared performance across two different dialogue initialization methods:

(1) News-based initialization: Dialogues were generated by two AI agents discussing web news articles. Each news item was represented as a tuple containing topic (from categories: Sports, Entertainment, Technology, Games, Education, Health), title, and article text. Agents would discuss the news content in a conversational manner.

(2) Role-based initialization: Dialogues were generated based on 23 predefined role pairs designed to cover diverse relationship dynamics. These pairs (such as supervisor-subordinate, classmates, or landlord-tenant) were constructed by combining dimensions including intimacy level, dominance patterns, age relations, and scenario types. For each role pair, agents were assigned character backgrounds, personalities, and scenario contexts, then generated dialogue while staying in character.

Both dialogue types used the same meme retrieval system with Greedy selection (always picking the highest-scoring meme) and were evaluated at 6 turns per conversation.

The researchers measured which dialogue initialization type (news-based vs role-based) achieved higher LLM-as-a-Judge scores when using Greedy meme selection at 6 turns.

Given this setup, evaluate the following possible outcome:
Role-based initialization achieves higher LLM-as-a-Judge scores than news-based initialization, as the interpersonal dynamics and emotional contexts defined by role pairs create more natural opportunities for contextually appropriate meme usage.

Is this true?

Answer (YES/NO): YES